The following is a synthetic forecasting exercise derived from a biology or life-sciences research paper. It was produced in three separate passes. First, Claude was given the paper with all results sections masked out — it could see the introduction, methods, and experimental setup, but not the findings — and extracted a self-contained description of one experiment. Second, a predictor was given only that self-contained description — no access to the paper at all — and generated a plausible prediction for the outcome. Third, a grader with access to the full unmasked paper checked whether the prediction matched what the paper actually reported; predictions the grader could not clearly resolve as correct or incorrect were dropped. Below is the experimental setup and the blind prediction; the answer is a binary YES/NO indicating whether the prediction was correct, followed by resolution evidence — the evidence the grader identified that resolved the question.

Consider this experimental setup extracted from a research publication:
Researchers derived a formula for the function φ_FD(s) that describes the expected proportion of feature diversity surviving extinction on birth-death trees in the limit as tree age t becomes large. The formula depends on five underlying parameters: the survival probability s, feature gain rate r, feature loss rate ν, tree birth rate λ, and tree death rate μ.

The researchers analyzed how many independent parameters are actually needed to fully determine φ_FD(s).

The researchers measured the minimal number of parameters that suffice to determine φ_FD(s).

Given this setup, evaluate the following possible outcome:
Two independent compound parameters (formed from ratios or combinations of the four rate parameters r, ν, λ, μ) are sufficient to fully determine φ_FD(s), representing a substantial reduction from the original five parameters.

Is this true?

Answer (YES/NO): YES